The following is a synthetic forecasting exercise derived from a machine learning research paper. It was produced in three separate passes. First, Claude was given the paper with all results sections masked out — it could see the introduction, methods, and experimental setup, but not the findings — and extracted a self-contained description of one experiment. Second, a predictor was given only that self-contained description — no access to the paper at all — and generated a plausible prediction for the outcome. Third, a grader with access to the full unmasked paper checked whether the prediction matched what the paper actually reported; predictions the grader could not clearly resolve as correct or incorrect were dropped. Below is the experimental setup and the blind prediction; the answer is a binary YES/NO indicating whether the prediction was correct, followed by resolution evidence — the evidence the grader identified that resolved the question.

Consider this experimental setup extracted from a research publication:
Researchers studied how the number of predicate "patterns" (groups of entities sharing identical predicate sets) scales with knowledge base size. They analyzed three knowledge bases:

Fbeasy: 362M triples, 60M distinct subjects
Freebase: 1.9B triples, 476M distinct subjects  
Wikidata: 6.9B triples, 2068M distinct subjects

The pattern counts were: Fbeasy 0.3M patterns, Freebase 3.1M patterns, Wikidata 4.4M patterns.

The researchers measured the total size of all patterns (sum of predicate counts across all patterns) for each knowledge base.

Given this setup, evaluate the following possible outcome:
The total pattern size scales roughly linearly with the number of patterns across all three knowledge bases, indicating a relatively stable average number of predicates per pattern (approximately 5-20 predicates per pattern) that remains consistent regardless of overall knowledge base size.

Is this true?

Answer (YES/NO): NO